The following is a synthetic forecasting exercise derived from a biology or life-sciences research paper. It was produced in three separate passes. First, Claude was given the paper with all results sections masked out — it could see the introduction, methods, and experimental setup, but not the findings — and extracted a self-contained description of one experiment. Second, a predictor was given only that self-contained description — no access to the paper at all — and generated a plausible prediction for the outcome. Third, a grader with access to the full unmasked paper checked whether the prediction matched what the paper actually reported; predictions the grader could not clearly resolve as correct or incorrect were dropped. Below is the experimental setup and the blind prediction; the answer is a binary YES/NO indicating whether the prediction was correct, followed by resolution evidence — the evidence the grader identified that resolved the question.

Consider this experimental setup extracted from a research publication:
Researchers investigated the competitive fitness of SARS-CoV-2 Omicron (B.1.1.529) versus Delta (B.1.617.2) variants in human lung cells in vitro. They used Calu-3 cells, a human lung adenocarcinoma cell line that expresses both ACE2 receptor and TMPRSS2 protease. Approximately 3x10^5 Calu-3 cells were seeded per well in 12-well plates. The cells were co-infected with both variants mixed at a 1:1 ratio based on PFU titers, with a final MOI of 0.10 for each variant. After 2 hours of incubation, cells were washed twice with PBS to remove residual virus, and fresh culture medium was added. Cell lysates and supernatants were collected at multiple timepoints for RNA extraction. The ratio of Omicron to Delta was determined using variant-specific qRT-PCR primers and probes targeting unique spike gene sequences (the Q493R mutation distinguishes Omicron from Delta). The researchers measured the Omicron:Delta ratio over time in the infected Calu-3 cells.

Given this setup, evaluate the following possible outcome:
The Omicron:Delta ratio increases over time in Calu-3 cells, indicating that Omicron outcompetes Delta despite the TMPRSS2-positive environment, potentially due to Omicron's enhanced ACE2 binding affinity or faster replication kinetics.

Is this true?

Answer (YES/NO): NO